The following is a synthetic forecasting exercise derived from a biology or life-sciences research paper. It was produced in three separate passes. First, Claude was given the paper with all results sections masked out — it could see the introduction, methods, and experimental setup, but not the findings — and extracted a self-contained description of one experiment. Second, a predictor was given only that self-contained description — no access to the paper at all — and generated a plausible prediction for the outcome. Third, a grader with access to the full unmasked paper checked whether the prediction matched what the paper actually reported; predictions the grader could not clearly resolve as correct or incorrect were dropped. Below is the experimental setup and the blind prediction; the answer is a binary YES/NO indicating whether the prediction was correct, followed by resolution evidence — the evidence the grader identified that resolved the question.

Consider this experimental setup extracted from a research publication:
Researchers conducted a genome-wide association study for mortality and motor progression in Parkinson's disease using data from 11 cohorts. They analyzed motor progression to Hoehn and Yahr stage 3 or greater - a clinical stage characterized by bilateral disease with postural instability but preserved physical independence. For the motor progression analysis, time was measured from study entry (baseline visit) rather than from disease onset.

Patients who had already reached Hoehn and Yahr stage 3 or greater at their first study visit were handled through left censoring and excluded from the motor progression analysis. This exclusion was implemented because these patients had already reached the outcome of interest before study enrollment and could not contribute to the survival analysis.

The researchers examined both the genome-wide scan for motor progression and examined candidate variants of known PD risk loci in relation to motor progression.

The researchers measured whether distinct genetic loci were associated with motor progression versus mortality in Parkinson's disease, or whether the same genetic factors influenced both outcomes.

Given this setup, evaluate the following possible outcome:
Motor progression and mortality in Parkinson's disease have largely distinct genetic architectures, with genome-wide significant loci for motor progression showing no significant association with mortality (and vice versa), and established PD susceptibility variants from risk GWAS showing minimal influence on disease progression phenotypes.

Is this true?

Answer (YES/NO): YES